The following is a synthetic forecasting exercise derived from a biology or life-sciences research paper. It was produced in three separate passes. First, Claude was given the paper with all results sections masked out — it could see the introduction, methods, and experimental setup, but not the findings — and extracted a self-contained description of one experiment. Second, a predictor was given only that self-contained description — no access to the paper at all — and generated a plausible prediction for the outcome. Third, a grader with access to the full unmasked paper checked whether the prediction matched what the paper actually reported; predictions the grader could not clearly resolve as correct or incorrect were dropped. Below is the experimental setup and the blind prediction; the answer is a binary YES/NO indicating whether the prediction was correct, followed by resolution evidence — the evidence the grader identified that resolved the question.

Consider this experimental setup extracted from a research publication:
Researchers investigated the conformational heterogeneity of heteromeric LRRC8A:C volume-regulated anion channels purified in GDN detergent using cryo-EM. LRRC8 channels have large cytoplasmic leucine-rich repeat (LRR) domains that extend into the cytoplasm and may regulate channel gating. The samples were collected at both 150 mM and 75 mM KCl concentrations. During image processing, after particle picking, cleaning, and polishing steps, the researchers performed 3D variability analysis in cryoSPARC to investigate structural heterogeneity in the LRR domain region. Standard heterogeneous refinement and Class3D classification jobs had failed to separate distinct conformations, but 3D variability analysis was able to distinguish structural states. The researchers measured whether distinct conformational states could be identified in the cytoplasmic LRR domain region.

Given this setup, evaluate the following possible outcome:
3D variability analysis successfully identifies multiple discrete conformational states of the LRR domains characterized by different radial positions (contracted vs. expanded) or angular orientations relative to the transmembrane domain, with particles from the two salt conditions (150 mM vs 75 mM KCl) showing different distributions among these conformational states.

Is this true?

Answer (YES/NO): NO